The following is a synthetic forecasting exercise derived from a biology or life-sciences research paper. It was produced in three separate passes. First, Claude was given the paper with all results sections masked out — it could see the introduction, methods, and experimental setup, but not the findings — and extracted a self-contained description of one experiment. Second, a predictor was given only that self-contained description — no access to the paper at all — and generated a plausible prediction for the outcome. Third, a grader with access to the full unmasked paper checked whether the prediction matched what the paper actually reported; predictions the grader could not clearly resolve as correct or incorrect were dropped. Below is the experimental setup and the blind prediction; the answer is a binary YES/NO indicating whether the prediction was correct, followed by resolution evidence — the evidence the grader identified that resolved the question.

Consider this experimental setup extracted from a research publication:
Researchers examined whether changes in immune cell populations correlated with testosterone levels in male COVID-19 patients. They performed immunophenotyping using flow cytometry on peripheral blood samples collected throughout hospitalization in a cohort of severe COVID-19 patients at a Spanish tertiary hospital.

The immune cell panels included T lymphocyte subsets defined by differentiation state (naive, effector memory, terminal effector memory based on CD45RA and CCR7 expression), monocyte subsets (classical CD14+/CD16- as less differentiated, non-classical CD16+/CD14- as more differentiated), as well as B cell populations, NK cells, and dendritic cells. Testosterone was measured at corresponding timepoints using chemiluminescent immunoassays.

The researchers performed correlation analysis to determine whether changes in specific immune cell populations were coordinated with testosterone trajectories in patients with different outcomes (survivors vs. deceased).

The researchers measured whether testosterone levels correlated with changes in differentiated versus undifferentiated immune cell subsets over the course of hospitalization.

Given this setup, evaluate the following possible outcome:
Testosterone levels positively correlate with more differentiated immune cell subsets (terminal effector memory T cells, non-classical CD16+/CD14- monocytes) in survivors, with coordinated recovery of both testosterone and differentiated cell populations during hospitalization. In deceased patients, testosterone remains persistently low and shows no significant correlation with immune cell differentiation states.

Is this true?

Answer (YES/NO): NO